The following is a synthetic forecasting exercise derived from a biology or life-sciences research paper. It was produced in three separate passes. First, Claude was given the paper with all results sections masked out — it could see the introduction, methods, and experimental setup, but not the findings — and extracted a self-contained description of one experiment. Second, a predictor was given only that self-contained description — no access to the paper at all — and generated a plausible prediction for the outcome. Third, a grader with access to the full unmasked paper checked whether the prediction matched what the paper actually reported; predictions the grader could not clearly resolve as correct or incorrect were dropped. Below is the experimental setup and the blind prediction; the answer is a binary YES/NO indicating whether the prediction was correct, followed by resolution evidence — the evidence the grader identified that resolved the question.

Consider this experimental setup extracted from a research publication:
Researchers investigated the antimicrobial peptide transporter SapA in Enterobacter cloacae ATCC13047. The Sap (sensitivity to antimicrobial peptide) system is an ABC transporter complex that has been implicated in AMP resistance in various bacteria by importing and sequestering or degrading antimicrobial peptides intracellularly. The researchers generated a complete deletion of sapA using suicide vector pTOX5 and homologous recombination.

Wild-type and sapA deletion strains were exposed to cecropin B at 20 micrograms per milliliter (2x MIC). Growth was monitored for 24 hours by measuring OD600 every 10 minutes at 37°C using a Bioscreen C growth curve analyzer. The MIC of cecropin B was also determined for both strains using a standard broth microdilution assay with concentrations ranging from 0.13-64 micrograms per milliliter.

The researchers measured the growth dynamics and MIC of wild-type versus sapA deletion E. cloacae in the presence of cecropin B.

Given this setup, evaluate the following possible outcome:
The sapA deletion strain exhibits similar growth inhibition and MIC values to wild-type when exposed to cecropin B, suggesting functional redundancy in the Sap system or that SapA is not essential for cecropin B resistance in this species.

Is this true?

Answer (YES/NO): YES